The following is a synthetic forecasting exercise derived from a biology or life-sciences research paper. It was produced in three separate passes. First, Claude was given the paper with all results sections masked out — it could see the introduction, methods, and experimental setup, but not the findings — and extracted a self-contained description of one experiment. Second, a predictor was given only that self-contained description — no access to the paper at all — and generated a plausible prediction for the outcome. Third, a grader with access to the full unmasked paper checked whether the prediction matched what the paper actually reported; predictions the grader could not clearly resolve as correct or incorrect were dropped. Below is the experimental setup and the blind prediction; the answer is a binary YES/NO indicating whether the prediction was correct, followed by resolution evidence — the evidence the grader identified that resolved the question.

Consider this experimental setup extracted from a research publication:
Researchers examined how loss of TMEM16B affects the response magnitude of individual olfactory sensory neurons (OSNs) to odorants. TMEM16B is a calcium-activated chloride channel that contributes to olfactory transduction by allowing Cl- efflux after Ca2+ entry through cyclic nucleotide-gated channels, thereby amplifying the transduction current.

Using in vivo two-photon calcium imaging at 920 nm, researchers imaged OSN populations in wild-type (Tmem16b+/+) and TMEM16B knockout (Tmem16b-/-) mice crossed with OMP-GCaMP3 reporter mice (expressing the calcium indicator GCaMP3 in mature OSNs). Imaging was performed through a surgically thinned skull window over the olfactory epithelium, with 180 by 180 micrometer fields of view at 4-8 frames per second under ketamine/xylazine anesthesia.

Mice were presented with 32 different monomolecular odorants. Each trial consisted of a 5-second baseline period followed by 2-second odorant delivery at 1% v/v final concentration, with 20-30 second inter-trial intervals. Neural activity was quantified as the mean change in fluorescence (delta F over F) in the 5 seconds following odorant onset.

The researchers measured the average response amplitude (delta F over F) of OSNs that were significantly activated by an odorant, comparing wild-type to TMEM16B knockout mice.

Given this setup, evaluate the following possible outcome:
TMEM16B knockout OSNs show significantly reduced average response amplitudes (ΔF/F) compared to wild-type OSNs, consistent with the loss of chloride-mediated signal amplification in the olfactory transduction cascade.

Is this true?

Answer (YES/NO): NO